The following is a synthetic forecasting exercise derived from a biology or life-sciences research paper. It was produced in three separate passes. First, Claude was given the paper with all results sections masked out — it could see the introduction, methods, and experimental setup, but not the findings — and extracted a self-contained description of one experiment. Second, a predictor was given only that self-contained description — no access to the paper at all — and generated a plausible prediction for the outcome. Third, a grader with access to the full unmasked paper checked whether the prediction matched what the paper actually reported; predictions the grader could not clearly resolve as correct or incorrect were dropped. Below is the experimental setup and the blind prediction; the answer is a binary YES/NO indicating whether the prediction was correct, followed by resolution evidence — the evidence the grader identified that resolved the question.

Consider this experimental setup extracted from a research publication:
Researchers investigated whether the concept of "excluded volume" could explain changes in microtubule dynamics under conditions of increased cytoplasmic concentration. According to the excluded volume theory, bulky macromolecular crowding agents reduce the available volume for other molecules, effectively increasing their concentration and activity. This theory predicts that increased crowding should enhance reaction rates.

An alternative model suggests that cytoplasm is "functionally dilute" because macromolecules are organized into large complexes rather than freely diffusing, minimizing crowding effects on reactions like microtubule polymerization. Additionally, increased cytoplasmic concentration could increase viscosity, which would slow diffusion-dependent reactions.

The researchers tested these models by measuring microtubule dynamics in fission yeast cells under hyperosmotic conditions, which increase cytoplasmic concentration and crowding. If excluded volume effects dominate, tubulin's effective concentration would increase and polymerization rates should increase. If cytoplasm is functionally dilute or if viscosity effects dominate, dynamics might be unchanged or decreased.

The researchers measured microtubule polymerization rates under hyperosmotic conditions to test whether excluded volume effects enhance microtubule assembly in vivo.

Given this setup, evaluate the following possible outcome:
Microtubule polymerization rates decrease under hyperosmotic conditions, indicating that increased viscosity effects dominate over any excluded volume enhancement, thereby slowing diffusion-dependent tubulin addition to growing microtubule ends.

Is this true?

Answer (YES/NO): YES